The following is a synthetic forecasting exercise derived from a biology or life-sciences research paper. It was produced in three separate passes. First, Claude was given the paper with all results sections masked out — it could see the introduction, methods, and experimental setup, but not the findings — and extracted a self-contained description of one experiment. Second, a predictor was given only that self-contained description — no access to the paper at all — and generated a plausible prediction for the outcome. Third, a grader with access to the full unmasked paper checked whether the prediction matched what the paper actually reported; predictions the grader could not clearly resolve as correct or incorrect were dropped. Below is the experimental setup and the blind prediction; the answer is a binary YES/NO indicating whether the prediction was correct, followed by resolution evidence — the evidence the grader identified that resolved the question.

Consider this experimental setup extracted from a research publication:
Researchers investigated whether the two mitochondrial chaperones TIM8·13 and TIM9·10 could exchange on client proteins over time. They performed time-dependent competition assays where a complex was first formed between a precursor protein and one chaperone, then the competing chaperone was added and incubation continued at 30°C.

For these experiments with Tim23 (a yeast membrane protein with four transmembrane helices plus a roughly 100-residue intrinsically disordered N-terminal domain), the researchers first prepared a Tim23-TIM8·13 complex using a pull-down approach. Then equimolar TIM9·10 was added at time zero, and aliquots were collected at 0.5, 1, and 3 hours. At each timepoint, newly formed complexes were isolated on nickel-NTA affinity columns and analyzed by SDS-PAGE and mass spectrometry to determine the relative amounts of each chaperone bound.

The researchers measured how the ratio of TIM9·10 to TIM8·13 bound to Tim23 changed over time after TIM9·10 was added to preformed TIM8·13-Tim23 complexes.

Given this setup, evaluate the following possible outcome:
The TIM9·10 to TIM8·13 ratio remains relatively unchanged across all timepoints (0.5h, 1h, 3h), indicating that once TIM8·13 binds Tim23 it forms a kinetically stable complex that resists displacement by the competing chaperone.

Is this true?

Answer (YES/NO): NO